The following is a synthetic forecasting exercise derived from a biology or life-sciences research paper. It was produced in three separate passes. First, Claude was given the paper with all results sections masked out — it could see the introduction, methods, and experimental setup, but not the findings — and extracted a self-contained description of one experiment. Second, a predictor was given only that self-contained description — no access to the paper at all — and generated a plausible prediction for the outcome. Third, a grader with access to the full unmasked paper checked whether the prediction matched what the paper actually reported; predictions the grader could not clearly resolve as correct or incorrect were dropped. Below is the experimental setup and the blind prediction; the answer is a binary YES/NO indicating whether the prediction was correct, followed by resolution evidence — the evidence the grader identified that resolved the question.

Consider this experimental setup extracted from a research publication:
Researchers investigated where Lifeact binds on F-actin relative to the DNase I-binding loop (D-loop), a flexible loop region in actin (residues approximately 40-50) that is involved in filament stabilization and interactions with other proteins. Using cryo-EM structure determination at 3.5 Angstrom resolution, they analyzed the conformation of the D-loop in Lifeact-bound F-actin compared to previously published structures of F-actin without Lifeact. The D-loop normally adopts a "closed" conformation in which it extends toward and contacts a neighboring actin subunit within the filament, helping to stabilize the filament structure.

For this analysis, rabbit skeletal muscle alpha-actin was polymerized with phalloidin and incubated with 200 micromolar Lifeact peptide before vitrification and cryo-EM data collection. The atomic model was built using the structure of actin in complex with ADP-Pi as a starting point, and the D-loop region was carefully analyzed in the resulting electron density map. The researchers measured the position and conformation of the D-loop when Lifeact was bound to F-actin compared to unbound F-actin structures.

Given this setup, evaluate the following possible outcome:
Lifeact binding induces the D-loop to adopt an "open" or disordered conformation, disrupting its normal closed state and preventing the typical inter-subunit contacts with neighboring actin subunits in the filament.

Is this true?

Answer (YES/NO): NO